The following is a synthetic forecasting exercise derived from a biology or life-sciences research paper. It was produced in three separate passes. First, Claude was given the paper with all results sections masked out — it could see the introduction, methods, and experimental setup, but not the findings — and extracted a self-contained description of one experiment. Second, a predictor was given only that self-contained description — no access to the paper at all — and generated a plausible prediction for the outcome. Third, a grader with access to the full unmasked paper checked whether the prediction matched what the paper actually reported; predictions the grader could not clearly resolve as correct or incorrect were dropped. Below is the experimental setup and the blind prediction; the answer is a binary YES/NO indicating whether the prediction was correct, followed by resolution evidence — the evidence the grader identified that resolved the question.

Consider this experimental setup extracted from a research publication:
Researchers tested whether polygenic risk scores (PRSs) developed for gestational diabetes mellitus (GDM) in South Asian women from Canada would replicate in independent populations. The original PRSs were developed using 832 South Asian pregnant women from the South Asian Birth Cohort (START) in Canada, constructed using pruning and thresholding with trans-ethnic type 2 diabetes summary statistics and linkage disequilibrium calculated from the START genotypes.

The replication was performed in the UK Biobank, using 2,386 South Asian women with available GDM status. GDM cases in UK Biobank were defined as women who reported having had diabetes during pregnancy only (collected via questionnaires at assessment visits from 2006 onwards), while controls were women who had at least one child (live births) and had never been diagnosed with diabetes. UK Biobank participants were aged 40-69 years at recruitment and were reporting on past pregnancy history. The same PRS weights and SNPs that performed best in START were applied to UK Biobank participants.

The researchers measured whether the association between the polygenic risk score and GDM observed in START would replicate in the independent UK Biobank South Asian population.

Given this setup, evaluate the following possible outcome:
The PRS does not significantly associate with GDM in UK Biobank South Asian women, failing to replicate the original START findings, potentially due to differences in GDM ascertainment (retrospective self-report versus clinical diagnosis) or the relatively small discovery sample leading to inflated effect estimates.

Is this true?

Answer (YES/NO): NO